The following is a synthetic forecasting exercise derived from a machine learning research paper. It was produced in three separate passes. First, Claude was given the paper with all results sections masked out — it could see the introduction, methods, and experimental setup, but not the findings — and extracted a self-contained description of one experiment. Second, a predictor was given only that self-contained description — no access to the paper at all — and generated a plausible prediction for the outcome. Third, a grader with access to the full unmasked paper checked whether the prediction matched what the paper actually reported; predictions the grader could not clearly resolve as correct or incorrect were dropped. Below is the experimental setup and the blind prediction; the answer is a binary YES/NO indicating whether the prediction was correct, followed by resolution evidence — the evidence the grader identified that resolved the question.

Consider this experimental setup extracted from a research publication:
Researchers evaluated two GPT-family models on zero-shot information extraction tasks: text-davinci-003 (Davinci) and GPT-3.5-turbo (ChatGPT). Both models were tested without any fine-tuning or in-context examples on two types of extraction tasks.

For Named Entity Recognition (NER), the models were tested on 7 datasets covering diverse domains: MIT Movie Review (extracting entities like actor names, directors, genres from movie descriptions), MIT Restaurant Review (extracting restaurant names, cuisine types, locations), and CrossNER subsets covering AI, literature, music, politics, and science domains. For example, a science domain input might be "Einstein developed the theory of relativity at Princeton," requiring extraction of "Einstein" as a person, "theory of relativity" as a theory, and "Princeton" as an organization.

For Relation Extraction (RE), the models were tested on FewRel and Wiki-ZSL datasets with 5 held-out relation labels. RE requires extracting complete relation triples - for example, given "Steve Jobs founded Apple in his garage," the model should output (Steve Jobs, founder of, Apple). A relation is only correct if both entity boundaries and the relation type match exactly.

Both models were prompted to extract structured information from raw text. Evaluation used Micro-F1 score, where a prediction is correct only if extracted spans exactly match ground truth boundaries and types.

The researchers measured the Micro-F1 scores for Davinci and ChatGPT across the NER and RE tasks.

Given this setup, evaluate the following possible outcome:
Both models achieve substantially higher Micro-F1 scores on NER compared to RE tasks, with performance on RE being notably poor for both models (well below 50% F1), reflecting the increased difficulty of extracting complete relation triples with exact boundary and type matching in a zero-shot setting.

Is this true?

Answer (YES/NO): YES